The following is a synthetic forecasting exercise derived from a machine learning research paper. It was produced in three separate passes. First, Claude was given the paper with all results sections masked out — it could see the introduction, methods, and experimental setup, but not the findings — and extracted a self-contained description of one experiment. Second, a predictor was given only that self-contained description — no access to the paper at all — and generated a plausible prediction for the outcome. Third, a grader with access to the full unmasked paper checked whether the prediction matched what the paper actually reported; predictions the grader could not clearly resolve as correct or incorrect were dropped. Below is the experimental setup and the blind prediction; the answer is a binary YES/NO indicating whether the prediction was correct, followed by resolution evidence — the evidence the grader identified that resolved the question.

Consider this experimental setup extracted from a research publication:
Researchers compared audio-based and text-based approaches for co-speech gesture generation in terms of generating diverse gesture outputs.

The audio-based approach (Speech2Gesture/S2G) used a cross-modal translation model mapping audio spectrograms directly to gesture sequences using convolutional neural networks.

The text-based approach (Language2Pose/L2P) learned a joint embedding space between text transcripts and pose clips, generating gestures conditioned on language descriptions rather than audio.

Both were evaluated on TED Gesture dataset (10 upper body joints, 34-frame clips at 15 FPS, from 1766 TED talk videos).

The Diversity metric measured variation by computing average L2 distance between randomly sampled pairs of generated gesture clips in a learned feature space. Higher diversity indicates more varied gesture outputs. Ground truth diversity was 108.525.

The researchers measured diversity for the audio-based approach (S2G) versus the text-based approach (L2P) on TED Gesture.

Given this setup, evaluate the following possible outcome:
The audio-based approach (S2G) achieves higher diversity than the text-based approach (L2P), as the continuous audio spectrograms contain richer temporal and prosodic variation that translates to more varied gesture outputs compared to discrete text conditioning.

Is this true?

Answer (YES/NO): YES